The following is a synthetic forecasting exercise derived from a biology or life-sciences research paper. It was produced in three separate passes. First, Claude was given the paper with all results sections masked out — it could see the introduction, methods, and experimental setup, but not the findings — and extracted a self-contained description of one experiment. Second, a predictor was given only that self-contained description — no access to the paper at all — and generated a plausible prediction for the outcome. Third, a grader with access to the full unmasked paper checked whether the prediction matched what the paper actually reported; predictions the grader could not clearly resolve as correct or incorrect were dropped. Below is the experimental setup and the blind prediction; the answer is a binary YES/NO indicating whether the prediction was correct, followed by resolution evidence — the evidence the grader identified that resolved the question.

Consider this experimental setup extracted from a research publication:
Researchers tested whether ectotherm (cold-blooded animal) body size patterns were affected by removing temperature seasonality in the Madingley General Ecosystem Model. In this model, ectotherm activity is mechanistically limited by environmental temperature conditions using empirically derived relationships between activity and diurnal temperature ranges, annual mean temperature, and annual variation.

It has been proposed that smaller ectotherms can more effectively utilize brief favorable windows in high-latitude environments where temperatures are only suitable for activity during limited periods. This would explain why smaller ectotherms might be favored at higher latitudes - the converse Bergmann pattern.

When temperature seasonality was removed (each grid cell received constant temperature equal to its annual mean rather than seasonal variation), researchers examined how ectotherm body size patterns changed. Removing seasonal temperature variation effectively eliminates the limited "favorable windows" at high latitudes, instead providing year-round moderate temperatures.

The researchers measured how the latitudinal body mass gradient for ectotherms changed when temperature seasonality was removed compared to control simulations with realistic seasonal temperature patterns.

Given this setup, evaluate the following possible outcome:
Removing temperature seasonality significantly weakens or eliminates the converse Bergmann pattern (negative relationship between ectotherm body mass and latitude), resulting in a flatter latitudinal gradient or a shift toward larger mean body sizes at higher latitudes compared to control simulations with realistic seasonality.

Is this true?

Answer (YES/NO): YES